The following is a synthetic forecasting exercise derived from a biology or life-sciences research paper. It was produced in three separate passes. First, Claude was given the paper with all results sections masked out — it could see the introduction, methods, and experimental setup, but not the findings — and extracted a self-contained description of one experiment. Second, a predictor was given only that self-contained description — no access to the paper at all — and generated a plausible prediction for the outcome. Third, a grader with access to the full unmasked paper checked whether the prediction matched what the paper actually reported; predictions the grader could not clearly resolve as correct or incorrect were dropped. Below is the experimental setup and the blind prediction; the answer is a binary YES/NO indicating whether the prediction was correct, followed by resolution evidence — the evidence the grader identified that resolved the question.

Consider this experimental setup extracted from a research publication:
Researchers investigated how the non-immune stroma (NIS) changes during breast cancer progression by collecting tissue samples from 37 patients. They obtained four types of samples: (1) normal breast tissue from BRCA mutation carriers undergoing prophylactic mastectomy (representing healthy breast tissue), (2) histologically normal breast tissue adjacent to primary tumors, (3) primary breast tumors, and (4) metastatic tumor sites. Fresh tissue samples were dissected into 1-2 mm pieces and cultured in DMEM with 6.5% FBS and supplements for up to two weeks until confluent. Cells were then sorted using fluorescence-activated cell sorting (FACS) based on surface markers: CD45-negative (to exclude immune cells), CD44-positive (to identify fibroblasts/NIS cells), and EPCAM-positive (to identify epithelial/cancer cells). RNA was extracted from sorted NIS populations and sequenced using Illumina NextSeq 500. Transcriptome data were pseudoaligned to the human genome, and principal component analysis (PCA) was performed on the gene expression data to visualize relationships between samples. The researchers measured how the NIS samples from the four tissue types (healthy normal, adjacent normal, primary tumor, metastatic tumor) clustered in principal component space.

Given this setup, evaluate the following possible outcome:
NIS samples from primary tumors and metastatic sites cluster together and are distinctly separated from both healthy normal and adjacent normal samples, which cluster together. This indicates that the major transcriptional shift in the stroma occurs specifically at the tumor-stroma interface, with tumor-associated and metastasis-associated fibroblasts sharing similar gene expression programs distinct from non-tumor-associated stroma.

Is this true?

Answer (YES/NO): NO